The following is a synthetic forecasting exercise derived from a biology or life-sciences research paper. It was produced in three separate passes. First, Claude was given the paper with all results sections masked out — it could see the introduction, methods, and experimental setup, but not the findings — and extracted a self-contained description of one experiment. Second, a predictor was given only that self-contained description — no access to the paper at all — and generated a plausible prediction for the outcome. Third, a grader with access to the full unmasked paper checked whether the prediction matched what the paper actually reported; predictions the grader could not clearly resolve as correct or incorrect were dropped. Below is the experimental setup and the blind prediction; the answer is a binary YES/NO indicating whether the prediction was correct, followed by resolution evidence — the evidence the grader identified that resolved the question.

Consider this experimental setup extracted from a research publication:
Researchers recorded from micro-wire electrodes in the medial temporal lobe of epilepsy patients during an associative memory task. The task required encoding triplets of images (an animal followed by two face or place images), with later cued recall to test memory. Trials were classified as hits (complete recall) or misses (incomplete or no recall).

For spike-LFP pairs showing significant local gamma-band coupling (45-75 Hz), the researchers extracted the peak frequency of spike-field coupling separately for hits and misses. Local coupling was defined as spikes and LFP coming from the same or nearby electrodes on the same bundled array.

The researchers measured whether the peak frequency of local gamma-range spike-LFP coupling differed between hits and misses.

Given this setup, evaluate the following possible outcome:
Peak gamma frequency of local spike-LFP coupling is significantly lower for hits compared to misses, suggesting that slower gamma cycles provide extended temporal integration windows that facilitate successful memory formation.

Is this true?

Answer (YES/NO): NO